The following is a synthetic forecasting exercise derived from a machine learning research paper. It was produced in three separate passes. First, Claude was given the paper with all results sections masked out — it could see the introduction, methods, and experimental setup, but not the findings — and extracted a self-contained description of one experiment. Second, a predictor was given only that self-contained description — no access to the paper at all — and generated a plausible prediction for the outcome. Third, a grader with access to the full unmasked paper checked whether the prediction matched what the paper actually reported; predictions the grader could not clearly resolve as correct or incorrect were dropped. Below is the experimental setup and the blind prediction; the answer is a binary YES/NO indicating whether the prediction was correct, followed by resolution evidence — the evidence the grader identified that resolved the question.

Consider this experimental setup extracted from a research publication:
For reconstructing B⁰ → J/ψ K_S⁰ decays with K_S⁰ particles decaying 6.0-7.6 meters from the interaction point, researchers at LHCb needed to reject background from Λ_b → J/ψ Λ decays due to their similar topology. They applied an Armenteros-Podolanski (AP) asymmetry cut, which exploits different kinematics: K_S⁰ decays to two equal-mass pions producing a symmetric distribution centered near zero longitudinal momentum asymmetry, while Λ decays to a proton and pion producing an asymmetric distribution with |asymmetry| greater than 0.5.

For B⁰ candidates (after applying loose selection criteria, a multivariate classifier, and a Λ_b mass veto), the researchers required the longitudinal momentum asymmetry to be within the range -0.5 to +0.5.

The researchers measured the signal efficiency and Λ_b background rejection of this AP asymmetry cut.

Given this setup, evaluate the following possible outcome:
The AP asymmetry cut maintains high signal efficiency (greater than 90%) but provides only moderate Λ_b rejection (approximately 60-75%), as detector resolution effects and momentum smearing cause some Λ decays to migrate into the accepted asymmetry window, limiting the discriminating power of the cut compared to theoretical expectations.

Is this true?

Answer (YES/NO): NO